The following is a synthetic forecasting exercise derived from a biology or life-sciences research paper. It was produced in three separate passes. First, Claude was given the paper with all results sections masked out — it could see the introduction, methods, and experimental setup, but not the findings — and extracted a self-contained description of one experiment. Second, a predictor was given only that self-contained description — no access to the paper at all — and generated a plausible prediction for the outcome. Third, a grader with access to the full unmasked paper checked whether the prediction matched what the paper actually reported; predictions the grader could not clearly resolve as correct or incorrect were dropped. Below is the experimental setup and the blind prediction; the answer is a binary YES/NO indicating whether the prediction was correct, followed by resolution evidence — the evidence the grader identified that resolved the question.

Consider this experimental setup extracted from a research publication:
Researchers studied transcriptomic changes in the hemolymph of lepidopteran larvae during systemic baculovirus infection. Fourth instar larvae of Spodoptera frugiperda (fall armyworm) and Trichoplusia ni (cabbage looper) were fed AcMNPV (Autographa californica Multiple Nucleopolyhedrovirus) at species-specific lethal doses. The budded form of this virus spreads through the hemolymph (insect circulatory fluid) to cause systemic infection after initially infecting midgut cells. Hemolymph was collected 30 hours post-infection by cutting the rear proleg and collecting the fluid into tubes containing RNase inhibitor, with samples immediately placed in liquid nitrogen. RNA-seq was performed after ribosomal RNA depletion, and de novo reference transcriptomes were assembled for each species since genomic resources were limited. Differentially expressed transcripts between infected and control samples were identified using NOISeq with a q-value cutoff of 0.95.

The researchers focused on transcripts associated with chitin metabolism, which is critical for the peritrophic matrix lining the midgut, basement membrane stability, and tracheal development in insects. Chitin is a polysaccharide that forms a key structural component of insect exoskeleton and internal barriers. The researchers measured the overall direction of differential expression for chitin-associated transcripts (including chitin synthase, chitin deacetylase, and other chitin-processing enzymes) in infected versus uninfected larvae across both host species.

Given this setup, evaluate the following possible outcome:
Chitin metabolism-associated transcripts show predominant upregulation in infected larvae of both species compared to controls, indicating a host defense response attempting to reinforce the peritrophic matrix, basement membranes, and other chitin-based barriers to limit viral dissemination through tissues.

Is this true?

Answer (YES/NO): NO